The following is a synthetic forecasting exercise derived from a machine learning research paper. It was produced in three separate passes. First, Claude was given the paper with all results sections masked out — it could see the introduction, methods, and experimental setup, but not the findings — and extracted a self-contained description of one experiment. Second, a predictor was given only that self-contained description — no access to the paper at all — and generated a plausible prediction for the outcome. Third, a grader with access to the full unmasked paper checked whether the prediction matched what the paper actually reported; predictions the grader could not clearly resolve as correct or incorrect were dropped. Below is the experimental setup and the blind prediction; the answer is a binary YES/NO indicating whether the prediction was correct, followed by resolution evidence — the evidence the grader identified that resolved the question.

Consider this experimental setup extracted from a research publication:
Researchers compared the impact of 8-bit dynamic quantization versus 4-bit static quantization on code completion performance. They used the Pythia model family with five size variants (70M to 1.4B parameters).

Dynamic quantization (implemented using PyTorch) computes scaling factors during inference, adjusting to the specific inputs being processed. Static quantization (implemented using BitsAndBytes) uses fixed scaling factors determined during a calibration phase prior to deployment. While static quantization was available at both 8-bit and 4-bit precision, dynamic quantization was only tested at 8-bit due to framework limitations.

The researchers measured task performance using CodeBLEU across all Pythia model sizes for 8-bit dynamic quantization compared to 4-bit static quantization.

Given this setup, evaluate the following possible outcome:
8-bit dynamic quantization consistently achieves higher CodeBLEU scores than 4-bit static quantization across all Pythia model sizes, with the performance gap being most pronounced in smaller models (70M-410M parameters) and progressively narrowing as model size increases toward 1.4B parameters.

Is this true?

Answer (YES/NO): NO